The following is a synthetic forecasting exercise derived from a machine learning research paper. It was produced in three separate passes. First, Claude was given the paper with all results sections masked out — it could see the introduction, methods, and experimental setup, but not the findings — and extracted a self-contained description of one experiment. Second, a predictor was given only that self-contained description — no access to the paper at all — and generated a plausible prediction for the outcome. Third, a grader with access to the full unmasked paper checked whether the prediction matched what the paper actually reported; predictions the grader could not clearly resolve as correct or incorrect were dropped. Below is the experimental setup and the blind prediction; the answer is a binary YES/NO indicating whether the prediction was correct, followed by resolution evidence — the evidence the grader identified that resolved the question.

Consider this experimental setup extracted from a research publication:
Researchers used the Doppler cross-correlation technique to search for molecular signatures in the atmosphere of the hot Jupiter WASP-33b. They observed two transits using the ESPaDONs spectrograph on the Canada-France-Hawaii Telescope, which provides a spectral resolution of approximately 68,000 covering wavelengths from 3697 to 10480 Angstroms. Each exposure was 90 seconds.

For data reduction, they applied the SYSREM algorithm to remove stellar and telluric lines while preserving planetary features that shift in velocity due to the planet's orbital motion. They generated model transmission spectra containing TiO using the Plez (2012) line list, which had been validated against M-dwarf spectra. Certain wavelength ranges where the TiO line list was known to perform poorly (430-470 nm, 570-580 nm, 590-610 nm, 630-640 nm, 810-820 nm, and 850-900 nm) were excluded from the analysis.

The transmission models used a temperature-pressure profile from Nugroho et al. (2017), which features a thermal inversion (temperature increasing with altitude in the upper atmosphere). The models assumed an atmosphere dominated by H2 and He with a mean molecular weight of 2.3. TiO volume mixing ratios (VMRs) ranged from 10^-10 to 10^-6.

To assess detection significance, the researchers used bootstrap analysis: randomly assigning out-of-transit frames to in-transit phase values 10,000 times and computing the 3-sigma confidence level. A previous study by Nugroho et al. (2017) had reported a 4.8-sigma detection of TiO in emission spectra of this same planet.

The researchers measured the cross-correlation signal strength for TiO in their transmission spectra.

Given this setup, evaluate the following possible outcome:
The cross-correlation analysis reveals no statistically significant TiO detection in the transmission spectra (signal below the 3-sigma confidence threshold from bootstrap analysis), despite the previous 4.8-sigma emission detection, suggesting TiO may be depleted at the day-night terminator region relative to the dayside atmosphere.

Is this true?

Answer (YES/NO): NO